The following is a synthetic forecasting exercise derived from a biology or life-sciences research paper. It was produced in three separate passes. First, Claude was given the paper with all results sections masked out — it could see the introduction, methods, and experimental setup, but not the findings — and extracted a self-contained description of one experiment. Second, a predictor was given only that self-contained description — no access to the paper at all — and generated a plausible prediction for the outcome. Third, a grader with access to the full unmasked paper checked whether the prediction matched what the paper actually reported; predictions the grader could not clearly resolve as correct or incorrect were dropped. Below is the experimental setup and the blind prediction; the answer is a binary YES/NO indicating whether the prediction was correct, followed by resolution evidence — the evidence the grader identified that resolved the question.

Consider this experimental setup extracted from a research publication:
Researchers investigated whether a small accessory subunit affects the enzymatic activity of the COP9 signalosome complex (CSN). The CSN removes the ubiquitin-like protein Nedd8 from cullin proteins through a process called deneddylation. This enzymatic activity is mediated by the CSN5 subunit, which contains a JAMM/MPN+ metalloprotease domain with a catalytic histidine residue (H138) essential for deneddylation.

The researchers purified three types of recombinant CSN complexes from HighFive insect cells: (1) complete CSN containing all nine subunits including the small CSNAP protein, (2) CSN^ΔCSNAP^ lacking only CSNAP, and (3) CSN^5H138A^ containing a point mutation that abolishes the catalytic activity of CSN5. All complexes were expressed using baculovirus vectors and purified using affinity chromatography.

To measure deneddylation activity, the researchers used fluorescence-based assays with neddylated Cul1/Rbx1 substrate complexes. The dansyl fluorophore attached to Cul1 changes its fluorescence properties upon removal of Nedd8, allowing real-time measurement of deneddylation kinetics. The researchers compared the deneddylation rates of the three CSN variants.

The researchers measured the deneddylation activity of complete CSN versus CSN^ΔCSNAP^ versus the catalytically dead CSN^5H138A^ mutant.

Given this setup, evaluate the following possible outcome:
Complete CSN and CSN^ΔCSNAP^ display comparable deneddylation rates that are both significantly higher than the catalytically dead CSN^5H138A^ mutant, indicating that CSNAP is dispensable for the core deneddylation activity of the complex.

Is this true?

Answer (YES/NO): YES